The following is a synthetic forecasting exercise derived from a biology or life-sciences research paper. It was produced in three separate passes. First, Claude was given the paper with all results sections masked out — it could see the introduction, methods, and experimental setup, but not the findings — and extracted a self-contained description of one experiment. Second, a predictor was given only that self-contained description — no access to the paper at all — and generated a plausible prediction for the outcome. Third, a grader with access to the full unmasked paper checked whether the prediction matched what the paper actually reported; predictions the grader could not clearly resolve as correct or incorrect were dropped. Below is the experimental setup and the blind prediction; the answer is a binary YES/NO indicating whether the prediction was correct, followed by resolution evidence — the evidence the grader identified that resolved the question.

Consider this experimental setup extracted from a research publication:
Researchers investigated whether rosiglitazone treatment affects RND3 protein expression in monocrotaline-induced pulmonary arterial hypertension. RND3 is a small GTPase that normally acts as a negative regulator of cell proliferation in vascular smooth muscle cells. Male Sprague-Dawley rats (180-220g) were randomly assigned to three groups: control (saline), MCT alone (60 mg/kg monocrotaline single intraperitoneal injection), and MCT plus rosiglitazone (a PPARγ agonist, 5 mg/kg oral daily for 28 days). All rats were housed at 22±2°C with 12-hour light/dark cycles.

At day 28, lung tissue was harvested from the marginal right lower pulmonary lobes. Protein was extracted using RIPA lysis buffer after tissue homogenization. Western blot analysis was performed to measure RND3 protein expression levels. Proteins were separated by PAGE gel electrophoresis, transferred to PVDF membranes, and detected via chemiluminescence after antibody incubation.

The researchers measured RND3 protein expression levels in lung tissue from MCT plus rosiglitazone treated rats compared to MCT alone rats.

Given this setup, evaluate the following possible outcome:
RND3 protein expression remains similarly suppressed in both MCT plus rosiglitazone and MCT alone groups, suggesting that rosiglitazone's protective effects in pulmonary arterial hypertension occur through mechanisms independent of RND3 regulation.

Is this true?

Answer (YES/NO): NO